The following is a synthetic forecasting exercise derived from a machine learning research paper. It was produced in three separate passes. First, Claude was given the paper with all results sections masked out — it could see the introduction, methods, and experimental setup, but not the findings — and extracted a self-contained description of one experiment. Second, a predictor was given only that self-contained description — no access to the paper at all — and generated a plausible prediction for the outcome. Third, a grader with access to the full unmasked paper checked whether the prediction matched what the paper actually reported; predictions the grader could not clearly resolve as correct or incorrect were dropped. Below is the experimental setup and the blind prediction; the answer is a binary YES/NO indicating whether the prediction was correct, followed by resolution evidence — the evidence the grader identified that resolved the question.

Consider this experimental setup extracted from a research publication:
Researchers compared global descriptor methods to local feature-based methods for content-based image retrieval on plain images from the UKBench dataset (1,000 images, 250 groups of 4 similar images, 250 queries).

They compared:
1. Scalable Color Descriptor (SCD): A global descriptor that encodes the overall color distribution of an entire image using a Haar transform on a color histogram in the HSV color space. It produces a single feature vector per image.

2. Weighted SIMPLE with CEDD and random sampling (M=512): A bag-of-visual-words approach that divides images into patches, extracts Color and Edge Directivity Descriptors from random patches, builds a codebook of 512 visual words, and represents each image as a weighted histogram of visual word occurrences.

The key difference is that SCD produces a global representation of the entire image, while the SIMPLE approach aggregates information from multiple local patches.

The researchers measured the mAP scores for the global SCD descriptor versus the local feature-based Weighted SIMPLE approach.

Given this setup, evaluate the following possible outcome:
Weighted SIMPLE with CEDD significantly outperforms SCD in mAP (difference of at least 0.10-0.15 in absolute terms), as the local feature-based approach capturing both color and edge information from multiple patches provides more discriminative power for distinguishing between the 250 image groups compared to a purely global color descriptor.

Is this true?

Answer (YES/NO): NO